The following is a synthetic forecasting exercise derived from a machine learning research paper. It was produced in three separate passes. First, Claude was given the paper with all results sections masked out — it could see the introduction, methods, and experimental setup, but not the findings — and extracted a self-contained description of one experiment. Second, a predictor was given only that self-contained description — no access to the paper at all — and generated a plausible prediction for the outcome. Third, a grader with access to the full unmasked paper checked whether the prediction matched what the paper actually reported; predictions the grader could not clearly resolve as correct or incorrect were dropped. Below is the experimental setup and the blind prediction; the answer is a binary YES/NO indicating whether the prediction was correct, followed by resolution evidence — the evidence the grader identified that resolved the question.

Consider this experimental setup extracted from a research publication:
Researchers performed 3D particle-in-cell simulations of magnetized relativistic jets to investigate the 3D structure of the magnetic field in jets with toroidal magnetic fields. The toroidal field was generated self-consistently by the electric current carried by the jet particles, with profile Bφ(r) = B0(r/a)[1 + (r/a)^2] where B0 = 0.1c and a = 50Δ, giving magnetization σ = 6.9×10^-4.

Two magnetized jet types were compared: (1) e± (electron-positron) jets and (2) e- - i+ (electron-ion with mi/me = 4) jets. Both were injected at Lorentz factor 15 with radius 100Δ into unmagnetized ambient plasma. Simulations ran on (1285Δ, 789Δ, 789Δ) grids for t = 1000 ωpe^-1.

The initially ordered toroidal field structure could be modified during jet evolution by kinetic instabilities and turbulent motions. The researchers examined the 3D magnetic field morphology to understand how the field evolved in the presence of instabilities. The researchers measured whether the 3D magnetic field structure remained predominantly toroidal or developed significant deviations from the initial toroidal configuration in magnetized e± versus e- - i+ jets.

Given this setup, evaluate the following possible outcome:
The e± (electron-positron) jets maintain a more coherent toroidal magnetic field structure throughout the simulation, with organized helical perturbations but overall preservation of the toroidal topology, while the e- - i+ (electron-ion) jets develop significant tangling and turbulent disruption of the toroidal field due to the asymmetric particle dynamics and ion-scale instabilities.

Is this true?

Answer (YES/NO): NO